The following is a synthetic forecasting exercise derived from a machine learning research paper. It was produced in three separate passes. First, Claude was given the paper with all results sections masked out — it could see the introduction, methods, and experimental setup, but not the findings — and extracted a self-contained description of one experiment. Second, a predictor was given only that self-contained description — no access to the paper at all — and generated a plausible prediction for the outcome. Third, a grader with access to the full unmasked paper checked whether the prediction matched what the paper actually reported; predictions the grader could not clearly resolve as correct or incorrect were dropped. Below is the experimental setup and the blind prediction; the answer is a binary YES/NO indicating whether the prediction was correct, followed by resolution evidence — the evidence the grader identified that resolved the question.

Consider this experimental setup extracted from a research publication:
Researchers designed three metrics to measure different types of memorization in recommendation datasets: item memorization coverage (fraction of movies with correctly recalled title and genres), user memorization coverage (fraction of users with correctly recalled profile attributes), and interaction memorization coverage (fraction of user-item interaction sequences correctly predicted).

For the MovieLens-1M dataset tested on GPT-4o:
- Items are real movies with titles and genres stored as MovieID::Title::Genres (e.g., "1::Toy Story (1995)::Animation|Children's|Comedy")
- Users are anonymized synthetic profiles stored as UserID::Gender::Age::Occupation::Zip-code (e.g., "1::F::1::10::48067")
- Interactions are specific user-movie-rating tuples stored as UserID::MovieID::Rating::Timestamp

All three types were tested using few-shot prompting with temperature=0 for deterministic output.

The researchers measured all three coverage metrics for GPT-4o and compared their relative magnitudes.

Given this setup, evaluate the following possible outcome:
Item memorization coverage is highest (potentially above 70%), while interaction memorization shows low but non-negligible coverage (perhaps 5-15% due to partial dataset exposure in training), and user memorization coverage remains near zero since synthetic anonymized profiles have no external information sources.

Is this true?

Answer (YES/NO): NO